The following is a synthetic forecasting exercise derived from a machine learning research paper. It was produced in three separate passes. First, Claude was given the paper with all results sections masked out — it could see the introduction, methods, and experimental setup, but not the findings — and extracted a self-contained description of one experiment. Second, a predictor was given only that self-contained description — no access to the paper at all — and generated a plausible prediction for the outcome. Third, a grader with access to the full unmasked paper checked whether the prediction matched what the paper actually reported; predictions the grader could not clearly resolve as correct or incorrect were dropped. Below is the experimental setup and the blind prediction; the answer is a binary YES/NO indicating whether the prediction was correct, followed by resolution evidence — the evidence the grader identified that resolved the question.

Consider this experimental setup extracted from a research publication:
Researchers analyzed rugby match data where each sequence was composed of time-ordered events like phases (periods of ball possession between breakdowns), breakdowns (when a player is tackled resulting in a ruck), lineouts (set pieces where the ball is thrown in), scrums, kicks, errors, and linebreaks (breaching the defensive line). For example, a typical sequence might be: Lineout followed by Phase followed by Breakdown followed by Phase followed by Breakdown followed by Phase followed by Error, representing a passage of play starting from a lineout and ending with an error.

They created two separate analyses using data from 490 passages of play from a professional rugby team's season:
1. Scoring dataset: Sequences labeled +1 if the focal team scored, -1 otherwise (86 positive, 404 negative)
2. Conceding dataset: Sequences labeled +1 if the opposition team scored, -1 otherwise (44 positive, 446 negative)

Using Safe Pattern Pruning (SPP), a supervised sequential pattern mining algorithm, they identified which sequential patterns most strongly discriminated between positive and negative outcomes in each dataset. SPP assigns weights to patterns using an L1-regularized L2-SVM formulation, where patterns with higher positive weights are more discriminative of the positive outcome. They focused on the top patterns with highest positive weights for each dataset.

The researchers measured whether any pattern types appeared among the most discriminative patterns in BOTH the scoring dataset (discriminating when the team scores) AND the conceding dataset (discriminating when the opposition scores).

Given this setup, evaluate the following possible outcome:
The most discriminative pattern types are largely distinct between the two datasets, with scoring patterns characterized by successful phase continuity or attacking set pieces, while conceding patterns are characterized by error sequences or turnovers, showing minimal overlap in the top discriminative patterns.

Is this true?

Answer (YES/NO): NO